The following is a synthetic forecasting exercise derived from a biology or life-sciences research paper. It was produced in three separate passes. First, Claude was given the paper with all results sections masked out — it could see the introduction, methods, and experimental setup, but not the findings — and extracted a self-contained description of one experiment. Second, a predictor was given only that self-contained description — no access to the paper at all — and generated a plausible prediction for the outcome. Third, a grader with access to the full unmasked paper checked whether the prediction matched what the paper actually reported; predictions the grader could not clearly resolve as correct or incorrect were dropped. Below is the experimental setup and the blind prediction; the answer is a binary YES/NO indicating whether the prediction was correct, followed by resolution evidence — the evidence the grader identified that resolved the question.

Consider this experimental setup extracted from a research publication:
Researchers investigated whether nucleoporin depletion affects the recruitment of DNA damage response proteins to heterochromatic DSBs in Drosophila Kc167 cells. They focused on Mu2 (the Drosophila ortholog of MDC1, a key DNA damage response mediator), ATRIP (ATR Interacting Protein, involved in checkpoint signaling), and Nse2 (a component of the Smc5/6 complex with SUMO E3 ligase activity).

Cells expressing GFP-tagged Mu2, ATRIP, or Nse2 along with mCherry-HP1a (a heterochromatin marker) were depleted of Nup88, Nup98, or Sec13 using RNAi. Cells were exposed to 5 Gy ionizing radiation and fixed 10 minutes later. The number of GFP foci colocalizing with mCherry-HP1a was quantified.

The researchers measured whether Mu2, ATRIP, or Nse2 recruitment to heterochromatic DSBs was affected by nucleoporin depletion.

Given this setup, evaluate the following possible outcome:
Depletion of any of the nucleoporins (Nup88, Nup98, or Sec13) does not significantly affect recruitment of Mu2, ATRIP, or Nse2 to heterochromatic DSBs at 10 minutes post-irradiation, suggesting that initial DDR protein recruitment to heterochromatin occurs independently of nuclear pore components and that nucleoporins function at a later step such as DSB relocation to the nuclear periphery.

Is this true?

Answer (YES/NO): YES